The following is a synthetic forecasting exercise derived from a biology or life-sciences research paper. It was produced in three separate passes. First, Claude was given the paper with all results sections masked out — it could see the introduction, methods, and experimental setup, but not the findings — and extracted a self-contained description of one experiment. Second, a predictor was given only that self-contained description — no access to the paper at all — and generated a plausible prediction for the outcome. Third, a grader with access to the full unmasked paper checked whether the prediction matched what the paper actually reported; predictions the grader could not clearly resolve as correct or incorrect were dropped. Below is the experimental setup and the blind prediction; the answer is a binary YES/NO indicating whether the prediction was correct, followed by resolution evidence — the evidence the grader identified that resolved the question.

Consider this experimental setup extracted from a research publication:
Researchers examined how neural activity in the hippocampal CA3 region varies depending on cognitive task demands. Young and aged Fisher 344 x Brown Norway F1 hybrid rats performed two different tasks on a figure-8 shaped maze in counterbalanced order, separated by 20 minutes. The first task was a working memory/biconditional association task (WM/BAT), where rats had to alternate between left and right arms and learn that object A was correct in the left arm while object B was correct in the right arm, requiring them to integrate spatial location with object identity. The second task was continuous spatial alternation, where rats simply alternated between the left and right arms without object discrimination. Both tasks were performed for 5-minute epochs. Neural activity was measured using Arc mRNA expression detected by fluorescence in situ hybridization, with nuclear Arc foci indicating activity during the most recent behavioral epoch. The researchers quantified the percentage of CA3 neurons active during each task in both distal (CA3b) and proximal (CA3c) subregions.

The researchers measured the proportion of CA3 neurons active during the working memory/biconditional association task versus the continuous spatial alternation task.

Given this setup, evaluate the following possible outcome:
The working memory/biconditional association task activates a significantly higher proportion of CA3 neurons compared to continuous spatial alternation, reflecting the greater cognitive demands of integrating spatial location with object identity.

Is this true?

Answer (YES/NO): YES